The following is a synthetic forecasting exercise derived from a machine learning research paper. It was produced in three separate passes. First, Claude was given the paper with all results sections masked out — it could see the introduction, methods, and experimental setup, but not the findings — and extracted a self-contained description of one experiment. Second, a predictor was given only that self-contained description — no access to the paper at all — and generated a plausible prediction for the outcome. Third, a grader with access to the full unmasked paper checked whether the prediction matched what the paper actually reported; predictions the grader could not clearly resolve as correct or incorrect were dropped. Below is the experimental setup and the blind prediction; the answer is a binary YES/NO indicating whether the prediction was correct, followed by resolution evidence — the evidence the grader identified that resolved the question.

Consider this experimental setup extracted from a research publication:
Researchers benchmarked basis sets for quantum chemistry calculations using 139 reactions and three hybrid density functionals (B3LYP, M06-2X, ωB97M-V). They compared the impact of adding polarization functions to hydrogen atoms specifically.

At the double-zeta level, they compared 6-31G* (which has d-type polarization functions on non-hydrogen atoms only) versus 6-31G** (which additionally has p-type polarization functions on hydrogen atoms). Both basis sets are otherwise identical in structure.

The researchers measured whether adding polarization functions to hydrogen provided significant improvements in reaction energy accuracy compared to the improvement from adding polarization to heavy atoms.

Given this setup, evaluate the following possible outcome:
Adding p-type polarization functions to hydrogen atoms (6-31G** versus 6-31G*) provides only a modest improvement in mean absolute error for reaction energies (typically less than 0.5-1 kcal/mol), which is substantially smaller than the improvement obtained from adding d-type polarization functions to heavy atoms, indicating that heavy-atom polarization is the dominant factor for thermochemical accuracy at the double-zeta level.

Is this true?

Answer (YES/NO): YES